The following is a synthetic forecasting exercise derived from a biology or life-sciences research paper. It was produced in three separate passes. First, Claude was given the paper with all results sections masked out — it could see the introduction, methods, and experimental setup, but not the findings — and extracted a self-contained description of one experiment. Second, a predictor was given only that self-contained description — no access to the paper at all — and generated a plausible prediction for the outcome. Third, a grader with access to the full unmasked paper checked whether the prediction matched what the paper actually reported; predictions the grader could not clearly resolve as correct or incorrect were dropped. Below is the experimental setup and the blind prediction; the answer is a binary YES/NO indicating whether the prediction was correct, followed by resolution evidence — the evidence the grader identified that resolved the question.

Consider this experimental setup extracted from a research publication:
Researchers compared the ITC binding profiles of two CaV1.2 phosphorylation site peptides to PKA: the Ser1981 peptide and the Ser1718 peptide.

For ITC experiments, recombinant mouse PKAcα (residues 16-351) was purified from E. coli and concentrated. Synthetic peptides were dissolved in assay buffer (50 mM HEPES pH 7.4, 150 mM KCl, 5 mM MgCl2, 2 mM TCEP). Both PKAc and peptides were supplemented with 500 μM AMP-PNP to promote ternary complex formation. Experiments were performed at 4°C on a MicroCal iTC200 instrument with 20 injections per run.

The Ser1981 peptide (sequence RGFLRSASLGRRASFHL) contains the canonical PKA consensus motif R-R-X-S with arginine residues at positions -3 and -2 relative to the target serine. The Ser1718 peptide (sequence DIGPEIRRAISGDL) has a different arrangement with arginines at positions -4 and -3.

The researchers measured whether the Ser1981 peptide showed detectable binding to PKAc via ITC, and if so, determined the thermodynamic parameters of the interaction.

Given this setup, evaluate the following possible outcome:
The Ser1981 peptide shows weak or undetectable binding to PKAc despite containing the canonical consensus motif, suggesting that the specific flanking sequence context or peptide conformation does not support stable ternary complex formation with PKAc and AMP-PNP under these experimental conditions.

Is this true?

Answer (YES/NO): NO